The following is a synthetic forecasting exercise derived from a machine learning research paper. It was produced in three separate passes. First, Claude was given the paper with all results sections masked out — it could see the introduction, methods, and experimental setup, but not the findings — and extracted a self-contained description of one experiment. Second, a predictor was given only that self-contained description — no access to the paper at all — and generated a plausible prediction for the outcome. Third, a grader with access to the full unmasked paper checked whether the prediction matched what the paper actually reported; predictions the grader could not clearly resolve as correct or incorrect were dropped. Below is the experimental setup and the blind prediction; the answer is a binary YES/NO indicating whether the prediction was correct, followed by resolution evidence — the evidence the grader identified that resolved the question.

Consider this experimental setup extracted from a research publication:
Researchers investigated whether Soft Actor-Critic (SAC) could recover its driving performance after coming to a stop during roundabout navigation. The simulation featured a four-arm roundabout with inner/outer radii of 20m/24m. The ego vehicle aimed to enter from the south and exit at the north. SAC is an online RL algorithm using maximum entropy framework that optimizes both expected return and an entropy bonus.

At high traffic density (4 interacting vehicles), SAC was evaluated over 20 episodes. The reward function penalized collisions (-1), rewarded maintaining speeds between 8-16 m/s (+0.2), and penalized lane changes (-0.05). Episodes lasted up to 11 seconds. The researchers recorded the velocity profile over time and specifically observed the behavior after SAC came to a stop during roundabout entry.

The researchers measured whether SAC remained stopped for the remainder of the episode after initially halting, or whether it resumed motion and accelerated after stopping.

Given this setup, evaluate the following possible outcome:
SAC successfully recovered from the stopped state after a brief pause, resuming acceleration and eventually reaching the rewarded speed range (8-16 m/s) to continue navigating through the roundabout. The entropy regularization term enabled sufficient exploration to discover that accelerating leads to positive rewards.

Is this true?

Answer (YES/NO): NO